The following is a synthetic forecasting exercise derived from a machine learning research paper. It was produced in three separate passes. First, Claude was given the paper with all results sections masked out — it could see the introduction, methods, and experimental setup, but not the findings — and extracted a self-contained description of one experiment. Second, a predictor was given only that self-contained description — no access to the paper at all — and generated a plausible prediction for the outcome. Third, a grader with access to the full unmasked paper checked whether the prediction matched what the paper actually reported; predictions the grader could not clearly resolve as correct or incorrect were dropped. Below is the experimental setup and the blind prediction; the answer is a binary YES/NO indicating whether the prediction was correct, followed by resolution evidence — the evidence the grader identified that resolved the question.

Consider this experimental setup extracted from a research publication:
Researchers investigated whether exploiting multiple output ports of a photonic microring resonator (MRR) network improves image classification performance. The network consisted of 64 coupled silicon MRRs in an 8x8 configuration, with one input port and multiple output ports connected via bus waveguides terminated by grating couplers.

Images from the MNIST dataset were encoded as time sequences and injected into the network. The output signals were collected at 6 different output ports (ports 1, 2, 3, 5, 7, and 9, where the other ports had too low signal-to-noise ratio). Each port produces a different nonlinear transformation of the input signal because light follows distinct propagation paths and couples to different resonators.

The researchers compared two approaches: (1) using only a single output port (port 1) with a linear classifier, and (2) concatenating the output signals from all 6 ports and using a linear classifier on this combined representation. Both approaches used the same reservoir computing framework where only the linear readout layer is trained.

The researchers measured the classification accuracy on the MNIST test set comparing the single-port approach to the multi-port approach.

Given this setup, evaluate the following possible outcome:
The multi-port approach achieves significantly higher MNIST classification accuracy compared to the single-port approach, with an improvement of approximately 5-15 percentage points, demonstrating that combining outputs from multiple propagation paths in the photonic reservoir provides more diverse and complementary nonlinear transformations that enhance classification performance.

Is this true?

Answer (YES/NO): NO